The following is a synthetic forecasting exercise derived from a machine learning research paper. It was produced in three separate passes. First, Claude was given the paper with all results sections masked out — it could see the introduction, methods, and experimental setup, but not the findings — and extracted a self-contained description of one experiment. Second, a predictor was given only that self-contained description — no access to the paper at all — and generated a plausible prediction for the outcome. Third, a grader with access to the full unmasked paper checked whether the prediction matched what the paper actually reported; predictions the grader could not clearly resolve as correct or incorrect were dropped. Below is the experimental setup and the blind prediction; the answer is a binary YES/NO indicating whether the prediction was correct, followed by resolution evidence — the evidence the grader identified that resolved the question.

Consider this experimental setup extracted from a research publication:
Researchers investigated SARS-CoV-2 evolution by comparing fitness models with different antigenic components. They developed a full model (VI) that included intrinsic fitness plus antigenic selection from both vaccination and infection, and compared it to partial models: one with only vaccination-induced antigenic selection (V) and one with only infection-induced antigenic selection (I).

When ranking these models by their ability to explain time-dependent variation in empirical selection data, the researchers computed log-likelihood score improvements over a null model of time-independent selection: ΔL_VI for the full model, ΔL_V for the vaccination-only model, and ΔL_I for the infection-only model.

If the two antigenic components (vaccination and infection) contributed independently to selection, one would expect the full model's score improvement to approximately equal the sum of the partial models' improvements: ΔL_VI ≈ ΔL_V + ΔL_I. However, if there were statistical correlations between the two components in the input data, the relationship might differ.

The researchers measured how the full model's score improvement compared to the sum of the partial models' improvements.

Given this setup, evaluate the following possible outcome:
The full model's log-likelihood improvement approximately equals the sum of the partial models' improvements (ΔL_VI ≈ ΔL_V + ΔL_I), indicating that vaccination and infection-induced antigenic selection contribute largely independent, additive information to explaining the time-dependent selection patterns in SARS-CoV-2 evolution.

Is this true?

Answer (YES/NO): NO